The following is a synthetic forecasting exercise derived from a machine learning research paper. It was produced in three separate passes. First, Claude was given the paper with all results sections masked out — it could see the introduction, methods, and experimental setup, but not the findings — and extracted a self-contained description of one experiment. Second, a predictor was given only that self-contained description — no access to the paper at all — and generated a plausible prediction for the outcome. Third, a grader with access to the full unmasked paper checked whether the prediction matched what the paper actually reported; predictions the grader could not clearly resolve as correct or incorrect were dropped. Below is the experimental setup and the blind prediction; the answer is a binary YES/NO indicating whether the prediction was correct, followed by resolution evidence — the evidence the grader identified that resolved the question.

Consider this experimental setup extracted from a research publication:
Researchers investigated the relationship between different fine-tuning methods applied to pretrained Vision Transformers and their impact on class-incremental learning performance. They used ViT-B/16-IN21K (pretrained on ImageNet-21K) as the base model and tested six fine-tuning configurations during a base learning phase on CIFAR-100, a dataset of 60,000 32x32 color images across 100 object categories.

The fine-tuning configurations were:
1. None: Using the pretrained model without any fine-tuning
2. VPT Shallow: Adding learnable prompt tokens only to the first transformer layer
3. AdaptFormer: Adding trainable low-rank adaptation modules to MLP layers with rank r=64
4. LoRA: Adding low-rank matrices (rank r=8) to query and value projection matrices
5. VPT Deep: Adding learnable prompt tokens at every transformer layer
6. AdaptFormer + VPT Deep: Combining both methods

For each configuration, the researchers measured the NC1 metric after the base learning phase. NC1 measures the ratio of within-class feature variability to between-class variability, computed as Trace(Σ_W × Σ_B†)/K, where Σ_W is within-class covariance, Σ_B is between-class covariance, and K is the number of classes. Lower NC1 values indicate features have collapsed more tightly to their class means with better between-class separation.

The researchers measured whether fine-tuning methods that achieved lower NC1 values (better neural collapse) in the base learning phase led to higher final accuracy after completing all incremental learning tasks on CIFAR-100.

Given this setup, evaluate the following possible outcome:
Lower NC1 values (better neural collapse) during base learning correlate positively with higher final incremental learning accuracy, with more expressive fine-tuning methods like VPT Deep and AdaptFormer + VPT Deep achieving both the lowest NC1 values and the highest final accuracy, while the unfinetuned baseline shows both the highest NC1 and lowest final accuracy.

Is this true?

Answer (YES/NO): YES